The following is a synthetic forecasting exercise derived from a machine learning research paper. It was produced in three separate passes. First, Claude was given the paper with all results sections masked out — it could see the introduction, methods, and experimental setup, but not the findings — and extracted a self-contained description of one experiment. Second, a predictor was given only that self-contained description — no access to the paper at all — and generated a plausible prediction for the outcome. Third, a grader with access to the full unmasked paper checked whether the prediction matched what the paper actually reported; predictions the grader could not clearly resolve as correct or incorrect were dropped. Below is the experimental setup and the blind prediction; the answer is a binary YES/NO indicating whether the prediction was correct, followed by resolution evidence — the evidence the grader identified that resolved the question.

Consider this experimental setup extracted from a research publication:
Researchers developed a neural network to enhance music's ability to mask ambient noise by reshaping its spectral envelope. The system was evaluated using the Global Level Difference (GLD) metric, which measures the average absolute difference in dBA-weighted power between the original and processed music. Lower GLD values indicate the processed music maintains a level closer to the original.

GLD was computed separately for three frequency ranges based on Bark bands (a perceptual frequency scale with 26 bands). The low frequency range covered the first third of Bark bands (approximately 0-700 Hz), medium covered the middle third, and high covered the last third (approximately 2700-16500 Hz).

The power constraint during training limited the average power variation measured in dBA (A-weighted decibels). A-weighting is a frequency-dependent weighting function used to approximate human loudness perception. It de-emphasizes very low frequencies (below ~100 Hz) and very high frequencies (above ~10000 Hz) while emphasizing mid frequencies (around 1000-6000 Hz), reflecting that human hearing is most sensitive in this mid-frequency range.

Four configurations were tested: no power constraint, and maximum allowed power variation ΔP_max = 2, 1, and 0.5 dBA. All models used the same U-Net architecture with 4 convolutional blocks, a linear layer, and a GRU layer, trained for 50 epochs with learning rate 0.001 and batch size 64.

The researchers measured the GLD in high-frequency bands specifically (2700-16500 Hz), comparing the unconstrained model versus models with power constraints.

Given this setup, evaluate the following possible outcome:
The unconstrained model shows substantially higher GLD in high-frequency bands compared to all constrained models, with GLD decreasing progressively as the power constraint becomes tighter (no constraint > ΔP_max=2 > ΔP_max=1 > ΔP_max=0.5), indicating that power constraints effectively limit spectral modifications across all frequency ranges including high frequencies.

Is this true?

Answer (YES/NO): NO